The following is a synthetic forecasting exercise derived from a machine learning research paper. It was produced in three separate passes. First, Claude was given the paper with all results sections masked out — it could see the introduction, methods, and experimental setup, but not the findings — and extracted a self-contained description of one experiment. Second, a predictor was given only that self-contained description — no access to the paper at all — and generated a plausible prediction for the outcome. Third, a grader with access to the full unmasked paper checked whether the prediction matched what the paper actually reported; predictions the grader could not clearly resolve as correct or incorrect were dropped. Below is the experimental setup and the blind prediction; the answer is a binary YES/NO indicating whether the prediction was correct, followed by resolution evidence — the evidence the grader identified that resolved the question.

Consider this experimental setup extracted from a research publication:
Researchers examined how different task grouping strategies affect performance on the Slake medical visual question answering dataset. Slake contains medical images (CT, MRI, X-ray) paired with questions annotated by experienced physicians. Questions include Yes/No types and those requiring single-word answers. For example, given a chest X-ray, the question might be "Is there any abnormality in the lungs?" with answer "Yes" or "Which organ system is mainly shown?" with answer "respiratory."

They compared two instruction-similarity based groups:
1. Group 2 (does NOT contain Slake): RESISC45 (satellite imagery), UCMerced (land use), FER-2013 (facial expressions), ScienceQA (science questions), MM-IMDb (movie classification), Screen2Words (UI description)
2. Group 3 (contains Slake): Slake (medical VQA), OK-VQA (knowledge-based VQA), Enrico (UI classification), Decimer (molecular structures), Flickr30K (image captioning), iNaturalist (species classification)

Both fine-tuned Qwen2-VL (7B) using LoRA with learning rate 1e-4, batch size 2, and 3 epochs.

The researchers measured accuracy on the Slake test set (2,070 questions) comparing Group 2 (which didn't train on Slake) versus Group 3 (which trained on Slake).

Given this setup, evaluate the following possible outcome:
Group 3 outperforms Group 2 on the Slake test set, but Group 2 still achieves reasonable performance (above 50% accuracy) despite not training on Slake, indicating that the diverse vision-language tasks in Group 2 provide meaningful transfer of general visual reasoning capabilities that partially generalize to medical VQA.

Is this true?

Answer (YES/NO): NO